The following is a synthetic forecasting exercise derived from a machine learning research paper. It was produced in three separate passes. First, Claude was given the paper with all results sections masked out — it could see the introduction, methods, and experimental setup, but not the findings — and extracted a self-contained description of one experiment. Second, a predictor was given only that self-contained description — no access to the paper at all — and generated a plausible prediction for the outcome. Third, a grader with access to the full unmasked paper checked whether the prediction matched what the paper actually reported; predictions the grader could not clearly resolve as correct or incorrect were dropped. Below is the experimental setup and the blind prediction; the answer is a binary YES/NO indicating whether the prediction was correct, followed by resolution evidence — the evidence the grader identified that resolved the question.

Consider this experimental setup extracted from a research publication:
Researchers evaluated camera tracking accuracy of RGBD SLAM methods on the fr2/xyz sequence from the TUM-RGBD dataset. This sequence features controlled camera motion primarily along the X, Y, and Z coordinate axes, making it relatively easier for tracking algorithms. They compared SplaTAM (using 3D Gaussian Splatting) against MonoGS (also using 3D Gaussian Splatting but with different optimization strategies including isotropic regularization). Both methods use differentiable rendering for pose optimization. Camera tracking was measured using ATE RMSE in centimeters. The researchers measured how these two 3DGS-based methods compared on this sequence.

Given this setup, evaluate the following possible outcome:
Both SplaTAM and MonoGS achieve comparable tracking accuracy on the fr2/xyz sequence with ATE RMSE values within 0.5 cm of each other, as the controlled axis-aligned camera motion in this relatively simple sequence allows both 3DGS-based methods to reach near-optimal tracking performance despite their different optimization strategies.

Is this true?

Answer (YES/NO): YES